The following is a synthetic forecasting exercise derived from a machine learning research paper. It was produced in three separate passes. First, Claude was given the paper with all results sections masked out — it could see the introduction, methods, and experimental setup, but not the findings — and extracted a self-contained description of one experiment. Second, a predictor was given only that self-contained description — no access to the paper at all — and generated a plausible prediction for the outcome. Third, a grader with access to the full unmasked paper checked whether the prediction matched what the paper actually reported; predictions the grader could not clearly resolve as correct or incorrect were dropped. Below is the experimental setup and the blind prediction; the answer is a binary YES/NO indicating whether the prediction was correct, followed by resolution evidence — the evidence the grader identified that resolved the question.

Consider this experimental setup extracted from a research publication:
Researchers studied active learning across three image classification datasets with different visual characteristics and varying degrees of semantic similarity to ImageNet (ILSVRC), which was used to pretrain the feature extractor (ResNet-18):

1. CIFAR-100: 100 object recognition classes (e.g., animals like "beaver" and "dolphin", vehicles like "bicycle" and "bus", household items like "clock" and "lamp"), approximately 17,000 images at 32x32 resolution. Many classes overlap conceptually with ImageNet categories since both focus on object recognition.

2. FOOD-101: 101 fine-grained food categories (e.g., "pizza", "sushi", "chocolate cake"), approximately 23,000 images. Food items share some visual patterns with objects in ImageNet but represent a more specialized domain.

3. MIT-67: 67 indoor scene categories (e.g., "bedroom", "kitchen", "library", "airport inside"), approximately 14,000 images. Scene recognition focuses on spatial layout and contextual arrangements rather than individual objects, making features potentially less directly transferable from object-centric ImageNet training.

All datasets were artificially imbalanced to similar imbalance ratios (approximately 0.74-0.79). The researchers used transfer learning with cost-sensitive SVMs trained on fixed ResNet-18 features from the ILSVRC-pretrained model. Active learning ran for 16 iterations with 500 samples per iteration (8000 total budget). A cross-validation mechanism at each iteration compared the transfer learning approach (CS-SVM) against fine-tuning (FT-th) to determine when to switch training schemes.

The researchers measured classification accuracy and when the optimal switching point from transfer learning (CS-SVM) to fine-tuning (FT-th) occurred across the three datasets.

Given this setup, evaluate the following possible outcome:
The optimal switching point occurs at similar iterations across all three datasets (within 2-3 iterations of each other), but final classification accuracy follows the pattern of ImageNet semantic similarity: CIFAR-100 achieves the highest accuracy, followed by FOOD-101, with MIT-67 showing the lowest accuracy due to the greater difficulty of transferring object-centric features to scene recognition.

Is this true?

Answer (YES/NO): NO